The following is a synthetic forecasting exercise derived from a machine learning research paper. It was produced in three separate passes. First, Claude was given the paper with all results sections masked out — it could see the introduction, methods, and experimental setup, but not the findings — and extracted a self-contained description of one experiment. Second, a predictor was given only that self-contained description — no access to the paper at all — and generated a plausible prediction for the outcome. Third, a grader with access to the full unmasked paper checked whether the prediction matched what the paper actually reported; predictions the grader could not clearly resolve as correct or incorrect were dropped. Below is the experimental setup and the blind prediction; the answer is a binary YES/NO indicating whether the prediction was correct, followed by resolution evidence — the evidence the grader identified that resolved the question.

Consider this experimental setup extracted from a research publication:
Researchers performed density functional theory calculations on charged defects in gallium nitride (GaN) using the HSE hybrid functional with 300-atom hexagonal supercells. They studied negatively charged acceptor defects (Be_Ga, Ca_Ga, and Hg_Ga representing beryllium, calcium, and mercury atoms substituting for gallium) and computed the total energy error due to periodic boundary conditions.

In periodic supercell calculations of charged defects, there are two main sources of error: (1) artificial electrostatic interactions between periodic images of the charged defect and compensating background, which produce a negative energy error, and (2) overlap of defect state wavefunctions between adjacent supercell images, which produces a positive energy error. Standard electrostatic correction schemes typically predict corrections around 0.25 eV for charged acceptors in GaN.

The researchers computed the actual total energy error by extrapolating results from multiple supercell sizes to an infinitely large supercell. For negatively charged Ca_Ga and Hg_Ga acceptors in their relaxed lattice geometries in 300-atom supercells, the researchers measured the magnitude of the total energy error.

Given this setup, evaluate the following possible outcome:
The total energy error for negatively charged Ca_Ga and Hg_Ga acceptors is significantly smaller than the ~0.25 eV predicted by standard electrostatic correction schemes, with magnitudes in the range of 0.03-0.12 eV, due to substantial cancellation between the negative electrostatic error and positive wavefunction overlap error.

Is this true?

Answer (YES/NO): NO